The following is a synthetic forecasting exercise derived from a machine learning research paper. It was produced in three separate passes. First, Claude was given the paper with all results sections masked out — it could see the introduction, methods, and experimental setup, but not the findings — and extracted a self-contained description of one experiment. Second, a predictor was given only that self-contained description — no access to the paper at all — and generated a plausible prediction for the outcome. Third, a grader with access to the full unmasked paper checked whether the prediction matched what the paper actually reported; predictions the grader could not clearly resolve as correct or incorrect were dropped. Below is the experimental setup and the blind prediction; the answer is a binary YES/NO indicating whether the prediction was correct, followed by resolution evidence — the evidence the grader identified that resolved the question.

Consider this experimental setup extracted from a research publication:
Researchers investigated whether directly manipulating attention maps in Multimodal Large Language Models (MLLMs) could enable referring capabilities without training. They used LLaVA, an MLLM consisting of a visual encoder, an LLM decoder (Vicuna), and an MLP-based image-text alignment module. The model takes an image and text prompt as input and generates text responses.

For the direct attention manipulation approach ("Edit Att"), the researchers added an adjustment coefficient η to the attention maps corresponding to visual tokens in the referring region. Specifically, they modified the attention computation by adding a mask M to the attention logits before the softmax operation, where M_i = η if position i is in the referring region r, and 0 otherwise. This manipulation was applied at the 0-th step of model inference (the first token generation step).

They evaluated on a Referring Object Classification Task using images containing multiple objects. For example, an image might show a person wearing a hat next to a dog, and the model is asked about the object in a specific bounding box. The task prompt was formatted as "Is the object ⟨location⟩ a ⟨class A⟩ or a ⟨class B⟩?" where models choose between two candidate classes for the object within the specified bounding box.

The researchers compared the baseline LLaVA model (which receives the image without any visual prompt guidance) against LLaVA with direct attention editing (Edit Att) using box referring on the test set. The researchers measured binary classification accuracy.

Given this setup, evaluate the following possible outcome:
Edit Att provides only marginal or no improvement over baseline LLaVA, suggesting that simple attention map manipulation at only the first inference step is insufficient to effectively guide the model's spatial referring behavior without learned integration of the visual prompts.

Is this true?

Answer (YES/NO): NO